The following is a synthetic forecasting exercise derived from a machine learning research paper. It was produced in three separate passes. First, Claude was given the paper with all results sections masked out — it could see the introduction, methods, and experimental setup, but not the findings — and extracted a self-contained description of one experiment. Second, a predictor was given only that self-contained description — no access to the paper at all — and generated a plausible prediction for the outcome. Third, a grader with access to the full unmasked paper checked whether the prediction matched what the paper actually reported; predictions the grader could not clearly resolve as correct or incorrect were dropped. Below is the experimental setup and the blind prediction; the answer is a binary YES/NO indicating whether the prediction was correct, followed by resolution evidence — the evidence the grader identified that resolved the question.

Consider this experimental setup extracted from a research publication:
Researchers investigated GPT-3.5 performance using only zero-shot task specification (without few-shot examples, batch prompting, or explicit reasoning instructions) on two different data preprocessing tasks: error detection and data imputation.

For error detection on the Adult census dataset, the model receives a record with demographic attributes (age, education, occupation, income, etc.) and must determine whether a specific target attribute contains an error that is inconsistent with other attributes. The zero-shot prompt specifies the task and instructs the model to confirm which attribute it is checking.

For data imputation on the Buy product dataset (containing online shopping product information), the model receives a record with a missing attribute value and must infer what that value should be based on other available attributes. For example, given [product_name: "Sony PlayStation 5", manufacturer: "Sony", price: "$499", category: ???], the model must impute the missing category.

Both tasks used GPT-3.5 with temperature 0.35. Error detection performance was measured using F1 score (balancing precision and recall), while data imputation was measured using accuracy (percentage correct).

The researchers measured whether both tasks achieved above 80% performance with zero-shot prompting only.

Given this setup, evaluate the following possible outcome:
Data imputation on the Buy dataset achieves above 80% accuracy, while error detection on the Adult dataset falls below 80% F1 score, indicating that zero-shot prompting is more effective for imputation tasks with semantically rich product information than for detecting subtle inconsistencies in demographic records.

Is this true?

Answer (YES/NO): YES